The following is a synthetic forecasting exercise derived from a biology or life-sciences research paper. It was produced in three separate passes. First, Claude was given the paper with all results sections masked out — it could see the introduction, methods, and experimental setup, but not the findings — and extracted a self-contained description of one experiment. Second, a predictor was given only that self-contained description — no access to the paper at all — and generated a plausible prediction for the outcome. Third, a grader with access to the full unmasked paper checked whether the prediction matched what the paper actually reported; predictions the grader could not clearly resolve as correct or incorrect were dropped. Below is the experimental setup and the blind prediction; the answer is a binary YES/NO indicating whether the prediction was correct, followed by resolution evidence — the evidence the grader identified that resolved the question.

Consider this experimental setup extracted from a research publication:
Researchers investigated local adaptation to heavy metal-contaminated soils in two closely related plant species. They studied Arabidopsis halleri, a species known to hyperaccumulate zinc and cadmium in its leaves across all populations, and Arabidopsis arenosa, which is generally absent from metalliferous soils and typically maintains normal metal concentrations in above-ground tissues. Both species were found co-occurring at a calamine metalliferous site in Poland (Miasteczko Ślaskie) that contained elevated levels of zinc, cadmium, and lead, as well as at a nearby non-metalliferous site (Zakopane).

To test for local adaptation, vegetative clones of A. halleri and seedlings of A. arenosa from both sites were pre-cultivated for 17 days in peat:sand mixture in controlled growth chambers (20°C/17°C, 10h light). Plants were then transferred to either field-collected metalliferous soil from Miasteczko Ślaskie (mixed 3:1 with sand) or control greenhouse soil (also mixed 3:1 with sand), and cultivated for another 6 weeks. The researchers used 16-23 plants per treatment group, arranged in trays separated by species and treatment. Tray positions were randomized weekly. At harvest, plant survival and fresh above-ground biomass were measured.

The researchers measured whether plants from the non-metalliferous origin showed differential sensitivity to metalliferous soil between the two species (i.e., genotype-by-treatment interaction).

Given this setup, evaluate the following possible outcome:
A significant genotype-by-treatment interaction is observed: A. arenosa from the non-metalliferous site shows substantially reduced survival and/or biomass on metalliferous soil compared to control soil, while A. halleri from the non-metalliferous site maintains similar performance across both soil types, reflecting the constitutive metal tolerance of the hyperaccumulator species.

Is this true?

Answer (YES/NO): NO